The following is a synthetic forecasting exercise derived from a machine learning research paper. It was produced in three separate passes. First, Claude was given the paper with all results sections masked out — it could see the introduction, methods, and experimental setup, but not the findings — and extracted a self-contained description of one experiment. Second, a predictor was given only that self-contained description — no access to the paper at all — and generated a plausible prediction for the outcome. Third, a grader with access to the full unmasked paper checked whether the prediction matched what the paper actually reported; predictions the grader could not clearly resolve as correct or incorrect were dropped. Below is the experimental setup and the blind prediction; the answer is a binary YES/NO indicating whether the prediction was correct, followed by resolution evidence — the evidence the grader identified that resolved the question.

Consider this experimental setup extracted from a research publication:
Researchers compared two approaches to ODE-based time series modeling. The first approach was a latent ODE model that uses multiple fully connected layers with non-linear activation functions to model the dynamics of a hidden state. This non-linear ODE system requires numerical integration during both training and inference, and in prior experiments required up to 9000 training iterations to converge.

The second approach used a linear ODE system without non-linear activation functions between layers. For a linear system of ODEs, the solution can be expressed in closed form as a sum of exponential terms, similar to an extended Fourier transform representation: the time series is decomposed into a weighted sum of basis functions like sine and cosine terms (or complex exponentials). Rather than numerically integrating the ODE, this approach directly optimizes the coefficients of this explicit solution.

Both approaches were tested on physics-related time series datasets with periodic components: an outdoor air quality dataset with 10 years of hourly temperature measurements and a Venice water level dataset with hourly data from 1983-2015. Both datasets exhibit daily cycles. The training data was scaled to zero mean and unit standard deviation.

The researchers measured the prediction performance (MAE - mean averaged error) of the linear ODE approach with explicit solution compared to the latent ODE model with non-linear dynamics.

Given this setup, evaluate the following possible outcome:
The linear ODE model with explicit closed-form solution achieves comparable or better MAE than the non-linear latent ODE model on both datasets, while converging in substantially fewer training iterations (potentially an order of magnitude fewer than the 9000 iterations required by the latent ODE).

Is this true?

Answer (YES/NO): NO